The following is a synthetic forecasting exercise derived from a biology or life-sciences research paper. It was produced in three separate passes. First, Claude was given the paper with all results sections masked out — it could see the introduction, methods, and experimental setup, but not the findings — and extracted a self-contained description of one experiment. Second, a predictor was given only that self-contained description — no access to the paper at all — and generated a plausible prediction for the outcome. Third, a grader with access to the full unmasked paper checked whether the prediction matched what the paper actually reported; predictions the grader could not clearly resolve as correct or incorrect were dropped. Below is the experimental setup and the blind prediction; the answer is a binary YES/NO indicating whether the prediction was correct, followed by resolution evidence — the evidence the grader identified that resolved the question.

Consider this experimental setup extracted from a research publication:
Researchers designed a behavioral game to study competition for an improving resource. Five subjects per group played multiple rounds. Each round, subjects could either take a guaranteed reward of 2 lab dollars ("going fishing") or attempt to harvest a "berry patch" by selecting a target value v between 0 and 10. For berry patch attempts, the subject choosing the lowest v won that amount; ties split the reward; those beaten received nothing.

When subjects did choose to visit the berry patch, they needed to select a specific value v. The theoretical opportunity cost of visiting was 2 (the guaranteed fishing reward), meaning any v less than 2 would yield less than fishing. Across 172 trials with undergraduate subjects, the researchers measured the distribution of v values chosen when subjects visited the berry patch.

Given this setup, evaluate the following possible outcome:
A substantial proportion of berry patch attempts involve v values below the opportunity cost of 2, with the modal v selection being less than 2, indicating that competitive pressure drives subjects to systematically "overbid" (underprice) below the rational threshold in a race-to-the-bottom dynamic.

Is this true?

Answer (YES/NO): NO